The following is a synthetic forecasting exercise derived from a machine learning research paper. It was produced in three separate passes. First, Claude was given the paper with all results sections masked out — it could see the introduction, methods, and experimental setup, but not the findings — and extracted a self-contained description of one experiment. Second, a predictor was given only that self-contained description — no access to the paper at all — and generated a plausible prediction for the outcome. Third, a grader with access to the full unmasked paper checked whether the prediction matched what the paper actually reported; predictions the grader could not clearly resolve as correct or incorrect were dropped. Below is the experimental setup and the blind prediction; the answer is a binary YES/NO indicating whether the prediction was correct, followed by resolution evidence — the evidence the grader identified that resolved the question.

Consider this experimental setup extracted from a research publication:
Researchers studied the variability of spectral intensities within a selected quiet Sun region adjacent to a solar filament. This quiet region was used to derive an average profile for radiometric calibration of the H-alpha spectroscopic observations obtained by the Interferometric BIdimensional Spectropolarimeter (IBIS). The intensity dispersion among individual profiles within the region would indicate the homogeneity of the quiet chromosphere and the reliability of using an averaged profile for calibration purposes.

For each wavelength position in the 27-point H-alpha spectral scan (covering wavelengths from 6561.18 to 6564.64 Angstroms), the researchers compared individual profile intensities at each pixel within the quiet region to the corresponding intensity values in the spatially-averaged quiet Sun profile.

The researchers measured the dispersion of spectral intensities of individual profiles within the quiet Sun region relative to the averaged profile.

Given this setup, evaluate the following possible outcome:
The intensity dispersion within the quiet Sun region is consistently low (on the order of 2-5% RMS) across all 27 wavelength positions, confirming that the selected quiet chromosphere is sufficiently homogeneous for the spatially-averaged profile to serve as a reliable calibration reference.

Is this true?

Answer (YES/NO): NO